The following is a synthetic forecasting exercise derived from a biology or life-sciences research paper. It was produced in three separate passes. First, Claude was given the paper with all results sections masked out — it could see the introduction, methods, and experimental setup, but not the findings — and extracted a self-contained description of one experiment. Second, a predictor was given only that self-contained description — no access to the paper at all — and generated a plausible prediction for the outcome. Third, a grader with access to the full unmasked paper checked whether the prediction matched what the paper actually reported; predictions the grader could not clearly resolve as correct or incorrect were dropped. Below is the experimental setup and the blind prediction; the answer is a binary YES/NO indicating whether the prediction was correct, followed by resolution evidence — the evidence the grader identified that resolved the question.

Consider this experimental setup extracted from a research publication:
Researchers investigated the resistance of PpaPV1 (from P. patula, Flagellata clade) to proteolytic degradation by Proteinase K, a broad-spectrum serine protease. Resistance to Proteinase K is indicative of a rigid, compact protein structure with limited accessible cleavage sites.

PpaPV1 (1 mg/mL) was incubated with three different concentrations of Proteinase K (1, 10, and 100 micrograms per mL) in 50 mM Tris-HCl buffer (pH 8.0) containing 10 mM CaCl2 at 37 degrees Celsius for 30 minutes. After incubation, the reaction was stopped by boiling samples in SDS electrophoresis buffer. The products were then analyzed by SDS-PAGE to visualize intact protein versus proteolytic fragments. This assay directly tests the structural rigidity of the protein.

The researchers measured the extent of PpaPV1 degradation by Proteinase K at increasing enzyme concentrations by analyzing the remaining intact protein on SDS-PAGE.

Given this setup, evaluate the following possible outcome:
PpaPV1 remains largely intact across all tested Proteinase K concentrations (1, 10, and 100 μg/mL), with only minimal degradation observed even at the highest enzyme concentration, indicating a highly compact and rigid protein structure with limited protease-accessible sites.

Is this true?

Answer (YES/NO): NO